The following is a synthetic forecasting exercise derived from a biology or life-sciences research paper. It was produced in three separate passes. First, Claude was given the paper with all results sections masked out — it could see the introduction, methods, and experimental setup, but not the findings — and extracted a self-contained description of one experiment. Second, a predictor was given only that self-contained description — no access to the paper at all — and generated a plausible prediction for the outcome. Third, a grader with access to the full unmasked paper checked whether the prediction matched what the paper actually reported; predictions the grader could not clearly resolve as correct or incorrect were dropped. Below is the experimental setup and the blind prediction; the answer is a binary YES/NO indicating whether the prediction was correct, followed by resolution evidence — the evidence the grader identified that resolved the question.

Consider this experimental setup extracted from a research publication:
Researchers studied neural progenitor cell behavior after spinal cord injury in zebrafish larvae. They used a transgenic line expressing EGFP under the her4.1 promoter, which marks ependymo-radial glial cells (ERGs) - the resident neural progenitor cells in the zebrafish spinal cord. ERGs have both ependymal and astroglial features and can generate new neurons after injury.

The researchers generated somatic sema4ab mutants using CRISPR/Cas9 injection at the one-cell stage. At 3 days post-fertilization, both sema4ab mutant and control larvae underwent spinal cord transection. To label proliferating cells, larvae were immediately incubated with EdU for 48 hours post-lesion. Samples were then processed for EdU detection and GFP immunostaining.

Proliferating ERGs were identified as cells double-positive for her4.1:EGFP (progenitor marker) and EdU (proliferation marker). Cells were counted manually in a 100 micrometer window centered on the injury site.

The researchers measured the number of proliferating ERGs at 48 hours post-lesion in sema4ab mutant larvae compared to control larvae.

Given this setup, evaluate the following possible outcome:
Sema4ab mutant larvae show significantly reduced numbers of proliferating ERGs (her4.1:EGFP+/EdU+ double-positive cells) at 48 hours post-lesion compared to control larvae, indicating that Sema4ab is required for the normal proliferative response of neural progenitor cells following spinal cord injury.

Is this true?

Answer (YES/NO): NO